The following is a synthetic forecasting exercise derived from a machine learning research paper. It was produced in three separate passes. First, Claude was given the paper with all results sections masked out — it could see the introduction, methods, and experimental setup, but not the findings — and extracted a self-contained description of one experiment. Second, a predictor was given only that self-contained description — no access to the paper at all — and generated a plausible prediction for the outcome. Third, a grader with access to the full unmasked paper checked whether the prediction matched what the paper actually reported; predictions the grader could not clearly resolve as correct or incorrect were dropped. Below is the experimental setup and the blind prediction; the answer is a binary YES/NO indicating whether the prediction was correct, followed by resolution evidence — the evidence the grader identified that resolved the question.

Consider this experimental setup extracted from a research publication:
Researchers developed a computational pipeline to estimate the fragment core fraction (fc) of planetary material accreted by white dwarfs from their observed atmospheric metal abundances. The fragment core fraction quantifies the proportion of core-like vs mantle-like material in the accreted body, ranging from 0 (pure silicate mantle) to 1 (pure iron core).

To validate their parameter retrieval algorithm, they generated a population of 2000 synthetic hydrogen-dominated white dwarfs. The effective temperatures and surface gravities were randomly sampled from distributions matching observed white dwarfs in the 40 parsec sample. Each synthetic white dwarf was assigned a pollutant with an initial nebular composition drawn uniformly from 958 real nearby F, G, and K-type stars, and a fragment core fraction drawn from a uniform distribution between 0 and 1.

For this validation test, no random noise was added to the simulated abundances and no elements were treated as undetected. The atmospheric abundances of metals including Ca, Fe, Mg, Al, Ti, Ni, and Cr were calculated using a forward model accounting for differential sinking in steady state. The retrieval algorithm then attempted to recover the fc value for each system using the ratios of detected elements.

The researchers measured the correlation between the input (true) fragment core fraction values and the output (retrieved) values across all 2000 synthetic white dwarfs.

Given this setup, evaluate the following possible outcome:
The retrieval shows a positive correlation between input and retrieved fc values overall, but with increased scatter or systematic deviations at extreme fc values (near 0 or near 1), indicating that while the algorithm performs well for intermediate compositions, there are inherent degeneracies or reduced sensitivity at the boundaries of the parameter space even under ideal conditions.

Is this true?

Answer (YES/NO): NO